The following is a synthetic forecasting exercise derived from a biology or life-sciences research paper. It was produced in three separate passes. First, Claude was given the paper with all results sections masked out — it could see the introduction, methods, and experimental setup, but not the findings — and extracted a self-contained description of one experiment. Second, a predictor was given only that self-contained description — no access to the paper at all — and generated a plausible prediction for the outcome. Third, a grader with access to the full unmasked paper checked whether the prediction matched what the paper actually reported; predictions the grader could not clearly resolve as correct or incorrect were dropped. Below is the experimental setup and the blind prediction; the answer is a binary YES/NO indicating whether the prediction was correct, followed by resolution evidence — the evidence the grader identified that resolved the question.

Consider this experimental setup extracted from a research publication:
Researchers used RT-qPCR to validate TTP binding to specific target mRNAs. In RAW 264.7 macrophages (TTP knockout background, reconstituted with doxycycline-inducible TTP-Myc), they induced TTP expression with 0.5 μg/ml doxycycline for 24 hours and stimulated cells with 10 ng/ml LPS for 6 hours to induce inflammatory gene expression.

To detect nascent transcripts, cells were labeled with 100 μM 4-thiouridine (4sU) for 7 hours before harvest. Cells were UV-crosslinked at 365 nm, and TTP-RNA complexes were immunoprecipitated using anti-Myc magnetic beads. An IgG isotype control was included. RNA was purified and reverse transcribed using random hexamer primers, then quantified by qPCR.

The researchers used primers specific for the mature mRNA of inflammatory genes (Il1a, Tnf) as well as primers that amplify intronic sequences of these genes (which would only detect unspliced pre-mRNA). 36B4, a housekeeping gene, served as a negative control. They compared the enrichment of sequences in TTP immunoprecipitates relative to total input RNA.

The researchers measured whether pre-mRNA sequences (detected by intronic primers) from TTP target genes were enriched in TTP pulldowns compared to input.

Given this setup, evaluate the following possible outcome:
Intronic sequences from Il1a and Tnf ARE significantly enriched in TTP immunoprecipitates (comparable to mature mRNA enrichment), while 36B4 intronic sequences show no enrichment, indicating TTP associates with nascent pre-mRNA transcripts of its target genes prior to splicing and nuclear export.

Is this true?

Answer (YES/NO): NO